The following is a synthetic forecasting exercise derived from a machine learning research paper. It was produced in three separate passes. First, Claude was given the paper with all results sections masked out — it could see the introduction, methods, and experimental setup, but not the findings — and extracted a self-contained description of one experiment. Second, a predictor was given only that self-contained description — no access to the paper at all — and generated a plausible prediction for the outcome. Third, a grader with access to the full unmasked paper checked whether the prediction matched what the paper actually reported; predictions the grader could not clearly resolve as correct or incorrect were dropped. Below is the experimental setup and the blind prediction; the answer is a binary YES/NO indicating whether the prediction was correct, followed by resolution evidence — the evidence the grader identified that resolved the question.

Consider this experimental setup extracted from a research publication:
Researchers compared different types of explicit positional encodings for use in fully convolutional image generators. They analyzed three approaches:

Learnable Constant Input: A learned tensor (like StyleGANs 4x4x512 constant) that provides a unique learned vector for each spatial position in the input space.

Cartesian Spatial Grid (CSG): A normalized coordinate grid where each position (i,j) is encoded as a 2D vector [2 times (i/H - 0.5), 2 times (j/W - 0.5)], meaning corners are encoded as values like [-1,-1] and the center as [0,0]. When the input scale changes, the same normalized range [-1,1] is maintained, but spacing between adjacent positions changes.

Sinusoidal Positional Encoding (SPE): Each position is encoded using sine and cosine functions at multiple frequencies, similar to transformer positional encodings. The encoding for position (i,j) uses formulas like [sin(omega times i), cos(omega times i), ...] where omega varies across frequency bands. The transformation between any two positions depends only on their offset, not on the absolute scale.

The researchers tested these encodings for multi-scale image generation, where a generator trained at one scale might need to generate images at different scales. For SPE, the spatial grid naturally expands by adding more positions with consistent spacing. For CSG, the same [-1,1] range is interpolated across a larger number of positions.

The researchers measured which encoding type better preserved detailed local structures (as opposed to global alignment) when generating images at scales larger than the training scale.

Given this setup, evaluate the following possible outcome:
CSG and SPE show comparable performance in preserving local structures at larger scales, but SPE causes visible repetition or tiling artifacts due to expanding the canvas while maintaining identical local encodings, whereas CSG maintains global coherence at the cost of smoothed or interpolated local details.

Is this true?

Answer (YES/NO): NO